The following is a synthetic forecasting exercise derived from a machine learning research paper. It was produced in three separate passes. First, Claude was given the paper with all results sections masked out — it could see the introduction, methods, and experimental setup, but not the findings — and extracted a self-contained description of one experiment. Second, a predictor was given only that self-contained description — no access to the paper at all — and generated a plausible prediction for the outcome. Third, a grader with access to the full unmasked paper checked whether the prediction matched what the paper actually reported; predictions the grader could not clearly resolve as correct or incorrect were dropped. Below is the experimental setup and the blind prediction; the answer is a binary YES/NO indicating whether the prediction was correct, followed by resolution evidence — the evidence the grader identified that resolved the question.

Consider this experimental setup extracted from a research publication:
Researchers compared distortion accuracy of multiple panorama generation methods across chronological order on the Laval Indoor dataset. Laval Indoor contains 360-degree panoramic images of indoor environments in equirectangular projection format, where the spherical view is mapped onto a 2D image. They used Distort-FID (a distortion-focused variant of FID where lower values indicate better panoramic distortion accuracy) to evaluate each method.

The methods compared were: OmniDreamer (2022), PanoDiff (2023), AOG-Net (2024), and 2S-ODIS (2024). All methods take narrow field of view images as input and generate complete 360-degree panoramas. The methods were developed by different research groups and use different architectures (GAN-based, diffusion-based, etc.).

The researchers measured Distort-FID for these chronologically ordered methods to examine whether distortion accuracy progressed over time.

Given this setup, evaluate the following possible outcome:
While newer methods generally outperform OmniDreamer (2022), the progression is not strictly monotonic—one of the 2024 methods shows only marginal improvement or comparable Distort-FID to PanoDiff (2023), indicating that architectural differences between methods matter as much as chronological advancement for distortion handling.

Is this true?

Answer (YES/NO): NO